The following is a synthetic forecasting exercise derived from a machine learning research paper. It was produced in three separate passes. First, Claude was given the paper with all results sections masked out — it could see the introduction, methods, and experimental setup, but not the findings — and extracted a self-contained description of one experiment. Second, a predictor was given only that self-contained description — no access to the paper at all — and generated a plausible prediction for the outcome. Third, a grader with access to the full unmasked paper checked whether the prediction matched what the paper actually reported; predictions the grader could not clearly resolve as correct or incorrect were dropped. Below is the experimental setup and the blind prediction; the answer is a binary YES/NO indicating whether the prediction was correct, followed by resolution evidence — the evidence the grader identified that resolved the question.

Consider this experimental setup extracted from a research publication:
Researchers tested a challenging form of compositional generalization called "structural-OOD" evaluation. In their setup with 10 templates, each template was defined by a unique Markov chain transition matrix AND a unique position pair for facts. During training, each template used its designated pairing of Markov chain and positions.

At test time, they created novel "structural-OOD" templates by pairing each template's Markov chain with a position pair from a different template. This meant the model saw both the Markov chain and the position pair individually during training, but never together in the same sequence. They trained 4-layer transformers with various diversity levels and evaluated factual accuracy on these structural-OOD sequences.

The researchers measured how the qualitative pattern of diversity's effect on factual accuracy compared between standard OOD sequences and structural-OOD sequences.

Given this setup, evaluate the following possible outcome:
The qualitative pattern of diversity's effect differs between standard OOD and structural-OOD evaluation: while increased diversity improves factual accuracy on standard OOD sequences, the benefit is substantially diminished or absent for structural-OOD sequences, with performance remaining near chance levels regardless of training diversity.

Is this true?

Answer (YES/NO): NO